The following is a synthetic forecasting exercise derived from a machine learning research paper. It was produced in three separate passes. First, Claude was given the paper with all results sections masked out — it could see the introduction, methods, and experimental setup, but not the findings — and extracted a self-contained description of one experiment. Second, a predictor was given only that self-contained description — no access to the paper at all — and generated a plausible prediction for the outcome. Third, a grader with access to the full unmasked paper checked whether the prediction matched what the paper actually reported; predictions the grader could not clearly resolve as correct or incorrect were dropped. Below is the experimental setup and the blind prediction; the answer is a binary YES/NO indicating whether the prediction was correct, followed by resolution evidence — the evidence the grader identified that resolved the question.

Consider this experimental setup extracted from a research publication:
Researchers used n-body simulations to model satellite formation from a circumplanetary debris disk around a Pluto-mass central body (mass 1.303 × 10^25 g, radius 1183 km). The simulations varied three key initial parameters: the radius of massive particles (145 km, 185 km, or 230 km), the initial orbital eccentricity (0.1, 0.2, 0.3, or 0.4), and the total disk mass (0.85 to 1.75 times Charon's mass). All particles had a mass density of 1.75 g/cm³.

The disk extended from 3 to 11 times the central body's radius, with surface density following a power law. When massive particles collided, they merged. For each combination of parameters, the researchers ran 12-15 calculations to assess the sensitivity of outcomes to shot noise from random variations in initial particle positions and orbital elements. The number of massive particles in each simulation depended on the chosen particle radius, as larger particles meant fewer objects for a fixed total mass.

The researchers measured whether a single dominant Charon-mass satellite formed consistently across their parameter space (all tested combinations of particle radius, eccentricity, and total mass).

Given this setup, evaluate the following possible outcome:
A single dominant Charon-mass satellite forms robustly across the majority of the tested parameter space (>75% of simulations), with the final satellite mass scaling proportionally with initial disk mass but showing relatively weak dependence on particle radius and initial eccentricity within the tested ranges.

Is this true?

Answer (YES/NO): NO